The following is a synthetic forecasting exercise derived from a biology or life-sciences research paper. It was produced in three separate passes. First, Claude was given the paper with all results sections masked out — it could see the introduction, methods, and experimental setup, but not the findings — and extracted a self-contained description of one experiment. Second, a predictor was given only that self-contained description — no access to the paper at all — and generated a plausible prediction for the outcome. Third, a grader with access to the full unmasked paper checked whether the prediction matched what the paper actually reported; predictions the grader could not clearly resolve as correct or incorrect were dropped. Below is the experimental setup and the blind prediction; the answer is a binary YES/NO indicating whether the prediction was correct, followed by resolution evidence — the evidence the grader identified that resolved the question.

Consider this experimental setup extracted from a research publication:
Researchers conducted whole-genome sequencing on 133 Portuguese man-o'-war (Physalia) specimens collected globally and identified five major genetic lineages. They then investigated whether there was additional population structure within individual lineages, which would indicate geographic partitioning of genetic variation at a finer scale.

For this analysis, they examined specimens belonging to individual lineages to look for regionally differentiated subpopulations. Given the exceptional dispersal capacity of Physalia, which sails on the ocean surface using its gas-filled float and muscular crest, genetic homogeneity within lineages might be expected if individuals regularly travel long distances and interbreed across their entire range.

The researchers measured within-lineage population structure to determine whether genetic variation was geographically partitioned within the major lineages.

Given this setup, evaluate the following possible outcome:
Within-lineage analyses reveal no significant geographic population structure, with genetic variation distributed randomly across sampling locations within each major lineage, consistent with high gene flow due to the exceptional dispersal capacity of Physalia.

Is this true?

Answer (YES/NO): NO